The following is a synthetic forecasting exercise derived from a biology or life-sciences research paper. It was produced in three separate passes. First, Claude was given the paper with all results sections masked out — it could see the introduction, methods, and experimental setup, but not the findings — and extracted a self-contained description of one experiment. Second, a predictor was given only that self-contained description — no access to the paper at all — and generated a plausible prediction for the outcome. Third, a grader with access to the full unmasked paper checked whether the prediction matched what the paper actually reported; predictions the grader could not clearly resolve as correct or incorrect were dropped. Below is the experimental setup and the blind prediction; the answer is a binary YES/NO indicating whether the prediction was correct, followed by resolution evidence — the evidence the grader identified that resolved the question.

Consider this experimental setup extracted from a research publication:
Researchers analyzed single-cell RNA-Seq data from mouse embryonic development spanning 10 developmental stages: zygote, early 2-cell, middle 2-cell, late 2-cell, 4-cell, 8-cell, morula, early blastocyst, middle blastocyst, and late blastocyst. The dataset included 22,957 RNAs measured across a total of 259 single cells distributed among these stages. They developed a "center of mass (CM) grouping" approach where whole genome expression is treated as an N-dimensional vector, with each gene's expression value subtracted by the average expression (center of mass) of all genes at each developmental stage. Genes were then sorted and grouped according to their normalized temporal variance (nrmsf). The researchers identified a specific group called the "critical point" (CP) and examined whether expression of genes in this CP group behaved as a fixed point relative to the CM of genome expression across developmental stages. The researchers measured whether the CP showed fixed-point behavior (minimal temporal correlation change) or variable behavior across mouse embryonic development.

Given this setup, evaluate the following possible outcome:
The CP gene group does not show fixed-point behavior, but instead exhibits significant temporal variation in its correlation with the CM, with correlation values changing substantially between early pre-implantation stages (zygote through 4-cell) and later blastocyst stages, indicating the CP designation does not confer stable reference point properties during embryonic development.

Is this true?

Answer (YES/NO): NO